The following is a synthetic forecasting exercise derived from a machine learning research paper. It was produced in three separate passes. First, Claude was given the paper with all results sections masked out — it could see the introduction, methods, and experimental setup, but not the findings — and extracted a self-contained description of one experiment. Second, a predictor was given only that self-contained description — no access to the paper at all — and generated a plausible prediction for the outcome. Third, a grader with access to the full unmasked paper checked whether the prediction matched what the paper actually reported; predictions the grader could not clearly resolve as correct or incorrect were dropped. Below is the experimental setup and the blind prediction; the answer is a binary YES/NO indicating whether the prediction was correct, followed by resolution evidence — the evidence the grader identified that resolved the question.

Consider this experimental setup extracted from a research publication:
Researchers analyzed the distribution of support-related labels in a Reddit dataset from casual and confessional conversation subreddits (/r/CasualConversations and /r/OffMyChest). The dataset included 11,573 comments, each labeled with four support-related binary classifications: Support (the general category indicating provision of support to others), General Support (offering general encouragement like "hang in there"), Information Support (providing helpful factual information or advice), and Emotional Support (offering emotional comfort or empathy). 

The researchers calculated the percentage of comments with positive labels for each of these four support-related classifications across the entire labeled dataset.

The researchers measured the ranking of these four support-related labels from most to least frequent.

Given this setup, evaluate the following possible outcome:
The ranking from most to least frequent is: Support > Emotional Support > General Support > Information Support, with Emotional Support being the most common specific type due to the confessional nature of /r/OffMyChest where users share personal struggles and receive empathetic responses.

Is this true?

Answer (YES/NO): NO